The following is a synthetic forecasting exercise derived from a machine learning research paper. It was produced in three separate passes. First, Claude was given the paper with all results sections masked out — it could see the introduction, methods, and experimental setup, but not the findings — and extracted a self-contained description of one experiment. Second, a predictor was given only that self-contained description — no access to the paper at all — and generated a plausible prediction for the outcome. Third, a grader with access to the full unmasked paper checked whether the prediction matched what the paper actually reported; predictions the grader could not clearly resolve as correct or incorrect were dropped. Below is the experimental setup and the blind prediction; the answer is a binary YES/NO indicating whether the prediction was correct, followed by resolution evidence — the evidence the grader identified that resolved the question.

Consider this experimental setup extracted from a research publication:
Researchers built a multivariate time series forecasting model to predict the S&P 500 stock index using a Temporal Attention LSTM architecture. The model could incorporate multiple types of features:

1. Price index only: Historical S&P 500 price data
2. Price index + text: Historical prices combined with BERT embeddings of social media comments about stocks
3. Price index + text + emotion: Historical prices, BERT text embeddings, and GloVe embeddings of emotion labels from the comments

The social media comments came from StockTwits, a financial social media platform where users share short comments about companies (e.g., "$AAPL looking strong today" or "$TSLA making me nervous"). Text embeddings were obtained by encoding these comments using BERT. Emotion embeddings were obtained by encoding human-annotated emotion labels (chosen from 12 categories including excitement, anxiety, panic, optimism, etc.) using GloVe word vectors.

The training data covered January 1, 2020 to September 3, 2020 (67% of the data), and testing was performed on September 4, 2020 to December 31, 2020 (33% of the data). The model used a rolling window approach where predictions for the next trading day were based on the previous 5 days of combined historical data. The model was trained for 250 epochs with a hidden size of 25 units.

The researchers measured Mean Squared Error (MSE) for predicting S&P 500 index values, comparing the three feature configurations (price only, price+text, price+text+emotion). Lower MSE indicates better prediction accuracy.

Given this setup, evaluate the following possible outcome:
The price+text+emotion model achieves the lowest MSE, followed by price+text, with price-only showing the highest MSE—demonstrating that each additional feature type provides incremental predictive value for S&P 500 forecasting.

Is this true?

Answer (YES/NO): YES